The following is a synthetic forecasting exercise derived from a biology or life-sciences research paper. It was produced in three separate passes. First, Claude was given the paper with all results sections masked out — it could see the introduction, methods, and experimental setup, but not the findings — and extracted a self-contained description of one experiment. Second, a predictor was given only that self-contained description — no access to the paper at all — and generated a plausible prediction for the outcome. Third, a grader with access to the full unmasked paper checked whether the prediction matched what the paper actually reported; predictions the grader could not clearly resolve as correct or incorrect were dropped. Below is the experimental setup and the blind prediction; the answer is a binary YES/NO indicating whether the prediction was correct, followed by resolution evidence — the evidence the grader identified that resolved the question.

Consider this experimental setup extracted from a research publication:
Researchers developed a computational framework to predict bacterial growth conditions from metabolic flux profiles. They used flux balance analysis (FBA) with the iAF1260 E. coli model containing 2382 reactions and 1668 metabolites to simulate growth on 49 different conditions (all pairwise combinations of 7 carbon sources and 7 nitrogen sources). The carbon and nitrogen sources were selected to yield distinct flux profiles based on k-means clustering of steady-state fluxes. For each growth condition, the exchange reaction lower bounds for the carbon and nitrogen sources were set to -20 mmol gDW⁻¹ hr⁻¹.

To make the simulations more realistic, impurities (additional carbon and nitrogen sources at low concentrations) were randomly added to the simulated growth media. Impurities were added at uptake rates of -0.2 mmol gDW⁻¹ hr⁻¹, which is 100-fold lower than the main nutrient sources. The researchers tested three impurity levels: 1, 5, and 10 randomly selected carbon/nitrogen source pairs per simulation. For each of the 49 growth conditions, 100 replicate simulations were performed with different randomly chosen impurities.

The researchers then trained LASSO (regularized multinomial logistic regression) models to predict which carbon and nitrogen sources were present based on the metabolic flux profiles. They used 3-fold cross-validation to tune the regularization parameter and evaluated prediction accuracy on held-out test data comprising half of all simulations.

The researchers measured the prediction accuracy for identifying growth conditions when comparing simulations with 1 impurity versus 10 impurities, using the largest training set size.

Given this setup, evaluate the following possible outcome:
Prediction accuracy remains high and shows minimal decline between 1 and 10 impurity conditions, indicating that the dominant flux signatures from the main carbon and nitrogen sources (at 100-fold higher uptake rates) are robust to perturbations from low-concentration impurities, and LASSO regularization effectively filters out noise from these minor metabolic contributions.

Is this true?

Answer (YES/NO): NO